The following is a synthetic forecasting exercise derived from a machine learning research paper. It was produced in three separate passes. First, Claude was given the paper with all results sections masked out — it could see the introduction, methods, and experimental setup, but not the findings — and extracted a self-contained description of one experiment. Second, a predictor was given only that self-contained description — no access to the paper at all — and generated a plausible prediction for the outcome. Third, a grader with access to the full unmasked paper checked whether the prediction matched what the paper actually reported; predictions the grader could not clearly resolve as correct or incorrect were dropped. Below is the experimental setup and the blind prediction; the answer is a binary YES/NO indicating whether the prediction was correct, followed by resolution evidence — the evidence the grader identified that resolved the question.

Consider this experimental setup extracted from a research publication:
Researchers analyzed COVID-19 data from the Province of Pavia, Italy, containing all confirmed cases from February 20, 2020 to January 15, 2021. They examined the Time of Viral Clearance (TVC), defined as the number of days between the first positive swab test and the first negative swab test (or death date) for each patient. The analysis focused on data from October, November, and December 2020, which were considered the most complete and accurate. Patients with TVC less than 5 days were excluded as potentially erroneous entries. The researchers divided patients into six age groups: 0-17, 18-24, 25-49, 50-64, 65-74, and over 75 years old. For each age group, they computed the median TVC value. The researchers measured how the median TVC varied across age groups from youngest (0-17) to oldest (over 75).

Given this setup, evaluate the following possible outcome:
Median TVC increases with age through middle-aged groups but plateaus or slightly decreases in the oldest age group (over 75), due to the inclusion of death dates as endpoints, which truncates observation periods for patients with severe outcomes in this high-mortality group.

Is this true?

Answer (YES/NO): NO